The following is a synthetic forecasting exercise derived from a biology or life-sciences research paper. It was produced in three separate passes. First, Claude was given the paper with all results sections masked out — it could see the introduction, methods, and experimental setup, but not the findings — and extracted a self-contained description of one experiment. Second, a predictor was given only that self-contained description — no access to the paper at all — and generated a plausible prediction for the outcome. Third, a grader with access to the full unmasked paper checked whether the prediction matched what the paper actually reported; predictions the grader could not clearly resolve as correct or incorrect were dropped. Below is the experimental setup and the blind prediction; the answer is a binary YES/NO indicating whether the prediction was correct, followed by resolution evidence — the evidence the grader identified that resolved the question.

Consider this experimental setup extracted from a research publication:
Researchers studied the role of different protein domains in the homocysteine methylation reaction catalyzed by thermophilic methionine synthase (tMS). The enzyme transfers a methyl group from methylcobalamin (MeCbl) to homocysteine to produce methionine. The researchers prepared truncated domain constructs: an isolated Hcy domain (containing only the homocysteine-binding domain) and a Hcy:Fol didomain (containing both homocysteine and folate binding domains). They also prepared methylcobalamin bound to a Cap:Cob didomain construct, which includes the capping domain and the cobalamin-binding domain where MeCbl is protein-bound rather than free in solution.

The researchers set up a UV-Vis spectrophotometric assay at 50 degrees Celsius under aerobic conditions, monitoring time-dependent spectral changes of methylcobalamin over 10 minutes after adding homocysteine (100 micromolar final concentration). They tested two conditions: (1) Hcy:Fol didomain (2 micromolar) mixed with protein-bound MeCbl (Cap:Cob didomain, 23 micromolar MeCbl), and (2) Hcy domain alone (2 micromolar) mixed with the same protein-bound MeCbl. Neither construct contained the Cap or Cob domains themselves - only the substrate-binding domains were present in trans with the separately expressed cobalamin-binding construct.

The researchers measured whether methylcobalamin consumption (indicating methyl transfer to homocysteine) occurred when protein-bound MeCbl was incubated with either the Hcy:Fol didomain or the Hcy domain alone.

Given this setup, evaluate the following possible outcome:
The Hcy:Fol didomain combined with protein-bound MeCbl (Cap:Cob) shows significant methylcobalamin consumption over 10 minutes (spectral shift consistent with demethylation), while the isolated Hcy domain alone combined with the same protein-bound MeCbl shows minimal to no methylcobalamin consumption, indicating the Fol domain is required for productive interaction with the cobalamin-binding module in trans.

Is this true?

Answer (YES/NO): YES